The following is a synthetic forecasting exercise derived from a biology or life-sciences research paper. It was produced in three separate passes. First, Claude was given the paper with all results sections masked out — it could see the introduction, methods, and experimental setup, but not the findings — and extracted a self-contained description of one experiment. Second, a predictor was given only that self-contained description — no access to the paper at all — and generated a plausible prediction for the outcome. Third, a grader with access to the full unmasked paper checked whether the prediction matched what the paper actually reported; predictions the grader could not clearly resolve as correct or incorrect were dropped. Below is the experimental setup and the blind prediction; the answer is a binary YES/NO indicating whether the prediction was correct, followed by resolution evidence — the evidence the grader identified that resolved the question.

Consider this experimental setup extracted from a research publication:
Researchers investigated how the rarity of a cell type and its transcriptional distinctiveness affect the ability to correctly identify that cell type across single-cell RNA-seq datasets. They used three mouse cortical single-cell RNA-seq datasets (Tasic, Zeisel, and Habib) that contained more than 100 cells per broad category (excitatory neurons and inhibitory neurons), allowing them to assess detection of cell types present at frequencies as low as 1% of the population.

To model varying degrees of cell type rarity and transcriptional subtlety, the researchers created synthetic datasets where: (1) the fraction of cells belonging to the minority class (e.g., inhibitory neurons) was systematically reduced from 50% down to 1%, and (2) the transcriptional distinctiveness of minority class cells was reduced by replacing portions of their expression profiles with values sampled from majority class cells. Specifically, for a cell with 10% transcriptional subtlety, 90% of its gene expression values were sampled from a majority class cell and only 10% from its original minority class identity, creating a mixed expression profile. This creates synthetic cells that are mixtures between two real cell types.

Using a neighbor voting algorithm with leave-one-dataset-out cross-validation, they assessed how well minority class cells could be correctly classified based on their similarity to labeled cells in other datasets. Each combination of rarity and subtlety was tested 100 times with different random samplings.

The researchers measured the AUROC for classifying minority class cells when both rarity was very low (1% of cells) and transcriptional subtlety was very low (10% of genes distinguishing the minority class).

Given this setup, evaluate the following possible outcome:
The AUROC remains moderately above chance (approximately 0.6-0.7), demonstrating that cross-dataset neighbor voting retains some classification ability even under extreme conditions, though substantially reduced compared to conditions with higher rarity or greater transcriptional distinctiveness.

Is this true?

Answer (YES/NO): NO